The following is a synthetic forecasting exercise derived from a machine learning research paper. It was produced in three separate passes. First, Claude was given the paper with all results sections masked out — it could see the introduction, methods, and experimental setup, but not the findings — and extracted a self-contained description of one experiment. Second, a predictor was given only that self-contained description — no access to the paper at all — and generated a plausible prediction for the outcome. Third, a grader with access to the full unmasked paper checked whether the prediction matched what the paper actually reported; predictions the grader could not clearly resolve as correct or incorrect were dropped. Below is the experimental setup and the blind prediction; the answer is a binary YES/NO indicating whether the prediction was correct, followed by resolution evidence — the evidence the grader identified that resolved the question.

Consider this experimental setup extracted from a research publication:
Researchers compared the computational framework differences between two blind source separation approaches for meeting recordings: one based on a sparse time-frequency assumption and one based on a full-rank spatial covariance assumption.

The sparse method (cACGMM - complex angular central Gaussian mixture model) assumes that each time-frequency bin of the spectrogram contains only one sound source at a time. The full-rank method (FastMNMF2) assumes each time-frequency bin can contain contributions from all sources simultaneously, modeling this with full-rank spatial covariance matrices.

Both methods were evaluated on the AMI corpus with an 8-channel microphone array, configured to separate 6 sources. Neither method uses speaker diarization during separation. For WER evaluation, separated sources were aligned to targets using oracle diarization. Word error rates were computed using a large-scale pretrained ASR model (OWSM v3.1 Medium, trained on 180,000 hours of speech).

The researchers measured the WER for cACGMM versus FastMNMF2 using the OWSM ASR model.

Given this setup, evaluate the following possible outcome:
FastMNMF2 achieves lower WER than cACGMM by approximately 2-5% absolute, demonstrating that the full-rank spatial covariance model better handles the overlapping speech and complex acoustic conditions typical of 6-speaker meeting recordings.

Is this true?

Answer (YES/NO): NO